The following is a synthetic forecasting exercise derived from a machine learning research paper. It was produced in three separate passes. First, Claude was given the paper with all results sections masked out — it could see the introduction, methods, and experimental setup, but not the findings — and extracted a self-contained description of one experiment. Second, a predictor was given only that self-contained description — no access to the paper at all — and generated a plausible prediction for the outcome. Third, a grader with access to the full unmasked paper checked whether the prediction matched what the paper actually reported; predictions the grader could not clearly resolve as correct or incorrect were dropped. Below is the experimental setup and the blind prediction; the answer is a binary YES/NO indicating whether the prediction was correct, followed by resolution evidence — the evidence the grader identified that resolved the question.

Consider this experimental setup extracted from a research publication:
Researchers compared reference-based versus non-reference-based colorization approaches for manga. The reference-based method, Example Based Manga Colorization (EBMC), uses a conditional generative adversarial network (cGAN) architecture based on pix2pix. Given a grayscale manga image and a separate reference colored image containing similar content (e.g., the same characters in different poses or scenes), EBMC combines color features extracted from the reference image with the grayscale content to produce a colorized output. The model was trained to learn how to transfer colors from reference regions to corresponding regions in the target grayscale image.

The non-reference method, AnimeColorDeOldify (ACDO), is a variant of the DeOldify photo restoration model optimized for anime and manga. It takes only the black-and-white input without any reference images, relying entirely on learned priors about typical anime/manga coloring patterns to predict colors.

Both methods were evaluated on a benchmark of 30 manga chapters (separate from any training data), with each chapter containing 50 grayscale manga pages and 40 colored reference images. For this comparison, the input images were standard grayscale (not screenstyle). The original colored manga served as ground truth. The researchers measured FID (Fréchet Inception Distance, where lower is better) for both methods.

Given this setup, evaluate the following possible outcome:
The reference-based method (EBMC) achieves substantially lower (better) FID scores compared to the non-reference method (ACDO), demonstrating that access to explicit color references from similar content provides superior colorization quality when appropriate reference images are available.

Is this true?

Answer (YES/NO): YES